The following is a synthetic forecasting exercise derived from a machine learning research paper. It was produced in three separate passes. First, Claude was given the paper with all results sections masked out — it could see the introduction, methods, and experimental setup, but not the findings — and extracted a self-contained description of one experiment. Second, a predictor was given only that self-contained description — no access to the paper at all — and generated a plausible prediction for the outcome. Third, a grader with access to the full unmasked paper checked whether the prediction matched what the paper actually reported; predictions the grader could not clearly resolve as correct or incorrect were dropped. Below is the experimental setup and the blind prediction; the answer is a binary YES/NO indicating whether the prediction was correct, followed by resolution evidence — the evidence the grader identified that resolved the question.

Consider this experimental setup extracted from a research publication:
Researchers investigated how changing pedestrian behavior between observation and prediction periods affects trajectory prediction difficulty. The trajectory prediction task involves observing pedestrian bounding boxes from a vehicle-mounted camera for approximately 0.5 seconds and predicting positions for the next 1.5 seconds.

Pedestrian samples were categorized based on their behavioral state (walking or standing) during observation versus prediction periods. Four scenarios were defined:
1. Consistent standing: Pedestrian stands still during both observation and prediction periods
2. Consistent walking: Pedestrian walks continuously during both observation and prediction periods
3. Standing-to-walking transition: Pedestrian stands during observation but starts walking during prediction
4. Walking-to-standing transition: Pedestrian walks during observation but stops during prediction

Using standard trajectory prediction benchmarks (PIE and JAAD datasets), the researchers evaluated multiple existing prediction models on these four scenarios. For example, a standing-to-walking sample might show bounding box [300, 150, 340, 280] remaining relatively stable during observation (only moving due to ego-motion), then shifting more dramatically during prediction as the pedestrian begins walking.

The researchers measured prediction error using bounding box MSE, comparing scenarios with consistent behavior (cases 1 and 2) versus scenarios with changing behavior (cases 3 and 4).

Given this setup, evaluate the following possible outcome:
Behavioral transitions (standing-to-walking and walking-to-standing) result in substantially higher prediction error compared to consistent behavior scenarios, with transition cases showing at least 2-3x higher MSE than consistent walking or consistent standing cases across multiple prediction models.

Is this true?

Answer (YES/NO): NO